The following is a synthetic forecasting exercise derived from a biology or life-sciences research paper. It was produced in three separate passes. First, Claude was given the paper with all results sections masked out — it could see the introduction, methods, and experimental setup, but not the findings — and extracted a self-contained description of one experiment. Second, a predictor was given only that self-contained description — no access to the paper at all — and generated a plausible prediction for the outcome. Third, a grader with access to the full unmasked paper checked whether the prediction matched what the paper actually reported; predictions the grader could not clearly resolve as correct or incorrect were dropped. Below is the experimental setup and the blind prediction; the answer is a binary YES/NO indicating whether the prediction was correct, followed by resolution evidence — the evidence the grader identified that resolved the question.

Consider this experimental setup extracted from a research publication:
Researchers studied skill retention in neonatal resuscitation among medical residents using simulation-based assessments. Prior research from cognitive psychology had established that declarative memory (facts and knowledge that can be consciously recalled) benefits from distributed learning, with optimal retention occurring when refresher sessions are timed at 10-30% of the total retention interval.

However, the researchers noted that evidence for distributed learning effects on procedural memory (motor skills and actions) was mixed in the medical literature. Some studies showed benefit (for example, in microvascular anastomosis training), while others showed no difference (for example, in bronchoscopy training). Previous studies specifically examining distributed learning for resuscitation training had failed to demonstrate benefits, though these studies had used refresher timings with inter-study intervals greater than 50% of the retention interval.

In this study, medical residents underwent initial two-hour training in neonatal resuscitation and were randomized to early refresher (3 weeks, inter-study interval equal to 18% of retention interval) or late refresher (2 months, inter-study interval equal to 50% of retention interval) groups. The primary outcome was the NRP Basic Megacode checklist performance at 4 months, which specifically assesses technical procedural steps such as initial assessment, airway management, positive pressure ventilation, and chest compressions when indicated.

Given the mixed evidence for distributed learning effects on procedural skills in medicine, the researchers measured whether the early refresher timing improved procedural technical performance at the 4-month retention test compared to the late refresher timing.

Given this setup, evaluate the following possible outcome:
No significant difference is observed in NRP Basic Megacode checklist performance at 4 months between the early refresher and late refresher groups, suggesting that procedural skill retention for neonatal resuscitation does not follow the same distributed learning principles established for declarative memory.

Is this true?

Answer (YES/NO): NO